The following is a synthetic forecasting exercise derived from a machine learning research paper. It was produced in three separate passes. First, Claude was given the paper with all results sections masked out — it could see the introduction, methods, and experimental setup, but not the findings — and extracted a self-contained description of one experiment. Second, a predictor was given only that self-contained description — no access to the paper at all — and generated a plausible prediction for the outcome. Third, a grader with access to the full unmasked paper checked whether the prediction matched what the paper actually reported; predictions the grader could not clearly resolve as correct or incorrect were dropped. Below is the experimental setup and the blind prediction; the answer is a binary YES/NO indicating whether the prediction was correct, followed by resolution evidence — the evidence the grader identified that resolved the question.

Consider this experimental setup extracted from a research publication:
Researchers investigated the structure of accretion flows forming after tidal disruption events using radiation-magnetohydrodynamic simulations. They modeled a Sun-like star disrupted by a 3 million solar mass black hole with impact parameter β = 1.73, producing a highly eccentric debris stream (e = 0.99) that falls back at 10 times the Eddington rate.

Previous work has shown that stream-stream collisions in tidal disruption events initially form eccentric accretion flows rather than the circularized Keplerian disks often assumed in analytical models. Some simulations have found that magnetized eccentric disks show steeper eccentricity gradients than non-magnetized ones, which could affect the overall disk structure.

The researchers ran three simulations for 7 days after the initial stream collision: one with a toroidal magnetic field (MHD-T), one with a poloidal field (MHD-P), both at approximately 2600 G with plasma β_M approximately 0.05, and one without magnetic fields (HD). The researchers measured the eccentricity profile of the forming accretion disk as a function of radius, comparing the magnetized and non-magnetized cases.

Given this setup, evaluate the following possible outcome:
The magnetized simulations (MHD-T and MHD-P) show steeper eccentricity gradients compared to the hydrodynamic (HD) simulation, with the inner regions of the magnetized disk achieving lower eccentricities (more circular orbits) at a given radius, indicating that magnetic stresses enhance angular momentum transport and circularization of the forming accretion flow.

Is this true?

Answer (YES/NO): NO